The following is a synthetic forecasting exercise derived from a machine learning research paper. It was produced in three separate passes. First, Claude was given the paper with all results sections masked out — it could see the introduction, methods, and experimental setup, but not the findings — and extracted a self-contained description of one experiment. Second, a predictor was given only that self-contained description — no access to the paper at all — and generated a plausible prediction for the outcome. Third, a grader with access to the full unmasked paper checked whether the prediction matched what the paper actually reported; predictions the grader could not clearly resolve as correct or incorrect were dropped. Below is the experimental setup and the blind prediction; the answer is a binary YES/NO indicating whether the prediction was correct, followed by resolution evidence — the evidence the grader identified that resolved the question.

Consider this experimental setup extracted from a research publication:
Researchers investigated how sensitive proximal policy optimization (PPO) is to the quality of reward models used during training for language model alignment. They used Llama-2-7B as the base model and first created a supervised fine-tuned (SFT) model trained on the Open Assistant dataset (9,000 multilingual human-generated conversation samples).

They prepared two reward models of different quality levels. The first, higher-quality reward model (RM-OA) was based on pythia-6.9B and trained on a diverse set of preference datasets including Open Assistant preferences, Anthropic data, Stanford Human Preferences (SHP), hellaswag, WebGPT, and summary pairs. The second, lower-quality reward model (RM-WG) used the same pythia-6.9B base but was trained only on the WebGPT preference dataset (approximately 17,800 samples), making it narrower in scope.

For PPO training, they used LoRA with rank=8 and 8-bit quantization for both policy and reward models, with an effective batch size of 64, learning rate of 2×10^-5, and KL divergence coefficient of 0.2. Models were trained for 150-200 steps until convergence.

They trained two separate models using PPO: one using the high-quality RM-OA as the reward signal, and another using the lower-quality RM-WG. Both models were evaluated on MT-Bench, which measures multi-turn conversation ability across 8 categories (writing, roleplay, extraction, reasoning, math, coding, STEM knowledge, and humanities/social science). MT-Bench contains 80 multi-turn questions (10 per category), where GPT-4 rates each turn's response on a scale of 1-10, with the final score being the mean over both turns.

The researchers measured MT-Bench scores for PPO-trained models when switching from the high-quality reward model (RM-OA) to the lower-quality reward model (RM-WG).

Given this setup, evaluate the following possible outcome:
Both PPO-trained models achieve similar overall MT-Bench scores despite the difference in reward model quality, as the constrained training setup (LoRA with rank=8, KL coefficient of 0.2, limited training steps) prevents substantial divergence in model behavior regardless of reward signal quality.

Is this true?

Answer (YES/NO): NO